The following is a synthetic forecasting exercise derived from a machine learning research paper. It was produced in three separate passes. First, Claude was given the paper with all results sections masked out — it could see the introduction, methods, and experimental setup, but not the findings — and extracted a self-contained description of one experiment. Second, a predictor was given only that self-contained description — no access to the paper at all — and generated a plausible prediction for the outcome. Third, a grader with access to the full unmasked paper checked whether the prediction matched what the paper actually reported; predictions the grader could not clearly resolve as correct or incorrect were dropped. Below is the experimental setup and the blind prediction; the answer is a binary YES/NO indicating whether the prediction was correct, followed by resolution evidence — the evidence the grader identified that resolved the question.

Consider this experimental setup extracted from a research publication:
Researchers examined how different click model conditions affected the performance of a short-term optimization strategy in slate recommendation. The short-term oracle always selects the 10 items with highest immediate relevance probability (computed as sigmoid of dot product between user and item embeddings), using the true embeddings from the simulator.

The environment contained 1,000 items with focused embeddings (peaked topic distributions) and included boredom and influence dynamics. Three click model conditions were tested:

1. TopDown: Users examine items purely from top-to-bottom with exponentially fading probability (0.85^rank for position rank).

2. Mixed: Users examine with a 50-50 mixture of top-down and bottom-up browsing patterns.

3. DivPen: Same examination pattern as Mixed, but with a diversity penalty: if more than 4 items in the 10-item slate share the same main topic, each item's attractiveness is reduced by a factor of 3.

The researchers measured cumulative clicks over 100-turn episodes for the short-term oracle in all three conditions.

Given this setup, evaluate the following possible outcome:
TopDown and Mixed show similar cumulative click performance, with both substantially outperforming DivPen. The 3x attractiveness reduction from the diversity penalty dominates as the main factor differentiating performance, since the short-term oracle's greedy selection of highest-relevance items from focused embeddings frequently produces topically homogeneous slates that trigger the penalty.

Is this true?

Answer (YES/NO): NO